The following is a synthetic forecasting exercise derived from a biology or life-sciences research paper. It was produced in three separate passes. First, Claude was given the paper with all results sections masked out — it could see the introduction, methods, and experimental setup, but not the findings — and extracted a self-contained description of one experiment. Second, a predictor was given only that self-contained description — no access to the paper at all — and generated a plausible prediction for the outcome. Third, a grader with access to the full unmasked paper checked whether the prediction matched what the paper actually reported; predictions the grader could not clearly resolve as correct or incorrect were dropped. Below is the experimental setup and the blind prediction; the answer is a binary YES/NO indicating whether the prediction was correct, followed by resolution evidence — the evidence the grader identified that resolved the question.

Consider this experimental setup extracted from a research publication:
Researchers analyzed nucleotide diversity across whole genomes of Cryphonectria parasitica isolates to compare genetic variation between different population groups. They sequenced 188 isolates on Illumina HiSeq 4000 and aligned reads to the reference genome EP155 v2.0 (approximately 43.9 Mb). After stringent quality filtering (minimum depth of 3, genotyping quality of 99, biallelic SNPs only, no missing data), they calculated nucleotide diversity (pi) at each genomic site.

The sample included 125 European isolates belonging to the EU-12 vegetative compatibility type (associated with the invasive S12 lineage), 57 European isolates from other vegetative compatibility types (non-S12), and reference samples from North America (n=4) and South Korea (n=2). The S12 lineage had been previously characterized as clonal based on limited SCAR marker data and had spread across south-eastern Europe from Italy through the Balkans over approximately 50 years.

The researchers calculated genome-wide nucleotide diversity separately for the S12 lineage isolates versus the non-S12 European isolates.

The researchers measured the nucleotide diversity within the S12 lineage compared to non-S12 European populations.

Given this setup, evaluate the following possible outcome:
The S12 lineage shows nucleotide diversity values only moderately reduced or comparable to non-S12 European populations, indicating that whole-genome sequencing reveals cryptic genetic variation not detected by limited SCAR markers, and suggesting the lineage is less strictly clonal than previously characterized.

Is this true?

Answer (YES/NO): NO